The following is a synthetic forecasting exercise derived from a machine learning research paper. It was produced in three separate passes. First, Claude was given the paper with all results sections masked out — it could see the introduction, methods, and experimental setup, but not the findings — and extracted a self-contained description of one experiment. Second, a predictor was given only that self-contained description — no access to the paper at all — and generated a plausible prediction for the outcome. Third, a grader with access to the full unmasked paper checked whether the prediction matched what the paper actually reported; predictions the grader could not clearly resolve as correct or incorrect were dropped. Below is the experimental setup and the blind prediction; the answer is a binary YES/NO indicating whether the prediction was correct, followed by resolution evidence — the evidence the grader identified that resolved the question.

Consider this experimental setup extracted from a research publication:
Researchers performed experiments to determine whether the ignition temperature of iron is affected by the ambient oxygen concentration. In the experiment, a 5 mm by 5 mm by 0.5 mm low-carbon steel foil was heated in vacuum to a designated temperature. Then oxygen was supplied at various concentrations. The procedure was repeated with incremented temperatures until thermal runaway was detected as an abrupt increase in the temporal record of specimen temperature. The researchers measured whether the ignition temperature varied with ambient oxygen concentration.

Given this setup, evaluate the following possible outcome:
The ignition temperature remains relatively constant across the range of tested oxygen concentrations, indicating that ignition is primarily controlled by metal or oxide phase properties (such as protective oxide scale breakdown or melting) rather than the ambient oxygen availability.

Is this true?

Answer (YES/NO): YES